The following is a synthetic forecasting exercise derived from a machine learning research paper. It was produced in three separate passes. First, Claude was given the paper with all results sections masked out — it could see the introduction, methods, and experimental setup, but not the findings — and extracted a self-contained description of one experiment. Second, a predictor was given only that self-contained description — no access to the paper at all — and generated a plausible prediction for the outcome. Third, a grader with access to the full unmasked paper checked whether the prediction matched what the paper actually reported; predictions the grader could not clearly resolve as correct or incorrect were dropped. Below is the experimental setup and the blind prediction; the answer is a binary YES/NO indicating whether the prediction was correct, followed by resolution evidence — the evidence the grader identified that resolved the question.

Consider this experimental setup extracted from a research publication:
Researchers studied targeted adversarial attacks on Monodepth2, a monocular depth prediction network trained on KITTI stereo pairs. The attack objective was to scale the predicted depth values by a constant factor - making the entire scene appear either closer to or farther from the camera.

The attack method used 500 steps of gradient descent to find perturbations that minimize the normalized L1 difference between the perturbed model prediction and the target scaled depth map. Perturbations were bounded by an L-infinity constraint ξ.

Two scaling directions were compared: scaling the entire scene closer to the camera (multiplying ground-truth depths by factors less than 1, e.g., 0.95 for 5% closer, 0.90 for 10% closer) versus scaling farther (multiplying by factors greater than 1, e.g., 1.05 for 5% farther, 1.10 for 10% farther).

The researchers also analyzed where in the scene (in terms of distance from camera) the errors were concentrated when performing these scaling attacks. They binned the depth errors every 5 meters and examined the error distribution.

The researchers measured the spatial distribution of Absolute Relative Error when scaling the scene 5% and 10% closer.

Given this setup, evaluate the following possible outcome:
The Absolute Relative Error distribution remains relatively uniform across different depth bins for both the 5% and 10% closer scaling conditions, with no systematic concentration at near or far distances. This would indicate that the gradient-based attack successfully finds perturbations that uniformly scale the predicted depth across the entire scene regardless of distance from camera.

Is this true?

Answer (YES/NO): NO